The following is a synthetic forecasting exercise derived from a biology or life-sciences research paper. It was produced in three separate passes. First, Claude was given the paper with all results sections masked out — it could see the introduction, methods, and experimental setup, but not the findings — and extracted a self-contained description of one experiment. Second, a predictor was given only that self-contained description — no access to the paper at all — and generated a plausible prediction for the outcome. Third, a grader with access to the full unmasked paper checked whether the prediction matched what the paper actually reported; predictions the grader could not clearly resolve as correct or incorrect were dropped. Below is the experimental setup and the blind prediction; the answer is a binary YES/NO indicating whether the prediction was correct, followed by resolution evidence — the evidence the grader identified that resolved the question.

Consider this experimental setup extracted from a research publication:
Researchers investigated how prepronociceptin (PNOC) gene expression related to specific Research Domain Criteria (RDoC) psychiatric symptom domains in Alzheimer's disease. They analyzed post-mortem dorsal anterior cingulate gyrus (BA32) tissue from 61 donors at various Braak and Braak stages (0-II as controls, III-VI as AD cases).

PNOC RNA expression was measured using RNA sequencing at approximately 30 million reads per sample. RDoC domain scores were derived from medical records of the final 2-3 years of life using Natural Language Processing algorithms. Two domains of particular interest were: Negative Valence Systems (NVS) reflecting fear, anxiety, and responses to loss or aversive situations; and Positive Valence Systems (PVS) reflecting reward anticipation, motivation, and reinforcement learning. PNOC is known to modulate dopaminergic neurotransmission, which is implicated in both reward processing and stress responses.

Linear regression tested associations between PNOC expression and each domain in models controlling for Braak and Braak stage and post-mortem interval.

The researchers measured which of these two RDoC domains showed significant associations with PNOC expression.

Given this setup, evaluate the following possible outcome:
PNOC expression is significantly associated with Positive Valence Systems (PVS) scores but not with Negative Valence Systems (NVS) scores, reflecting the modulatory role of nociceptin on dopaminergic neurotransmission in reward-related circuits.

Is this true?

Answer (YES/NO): YES